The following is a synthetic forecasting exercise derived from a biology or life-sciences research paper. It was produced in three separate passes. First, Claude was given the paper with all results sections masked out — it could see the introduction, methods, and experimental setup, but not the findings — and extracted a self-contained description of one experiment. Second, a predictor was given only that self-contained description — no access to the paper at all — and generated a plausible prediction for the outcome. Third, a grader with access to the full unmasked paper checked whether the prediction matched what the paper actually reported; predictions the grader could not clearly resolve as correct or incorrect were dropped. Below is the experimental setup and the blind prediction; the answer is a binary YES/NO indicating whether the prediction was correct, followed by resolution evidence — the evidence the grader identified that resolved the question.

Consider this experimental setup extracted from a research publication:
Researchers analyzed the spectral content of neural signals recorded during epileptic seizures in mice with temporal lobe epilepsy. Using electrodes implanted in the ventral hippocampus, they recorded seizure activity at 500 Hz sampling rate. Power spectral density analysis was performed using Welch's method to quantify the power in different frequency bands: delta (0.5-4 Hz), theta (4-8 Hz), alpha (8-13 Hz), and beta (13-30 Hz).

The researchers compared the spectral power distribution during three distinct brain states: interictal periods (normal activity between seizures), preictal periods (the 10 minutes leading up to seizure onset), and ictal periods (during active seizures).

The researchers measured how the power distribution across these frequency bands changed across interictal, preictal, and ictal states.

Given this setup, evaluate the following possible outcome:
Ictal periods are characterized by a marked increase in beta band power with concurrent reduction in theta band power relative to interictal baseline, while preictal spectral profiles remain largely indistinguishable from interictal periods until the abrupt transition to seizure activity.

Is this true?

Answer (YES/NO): NO